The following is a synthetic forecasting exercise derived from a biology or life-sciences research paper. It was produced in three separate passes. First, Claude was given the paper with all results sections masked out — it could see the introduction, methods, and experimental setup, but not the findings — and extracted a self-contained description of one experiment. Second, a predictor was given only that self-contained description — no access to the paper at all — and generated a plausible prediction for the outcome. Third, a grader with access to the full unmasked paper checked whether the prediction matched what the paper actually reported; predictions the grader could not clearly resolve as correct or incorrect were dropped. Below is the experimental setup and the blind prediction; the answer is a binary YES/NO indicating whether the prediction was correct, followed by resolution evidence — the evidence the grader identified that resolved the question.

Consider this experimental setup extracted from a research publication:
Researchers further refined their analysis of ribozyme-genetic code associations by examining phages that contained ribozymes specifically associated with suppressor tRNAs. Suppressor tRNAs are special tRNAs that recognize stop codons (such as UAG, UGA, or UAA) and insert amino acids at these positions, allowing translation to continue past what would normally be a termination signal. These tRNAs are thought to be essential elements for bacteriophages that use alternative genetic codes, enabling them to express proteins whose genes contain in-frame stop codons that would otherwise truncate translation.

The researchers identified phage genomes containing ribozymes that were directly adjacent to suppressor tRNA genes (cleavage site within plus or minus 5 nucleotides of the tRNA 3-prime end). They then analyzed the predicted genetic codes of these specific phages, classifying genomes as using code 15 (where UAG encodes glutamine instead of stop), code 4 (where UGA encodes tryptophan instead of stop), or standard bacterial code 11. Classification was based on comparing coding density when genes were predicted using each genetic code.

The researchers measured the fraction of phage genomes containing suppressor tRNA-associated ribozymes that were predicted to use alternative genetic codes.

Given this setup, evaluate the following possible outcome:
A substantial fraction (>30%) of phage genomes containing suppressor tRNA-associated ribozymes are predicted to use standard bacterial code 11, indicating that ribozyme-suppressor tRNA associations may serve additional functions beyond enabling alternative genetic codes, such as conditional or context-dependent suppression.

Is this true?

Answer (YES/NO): NO